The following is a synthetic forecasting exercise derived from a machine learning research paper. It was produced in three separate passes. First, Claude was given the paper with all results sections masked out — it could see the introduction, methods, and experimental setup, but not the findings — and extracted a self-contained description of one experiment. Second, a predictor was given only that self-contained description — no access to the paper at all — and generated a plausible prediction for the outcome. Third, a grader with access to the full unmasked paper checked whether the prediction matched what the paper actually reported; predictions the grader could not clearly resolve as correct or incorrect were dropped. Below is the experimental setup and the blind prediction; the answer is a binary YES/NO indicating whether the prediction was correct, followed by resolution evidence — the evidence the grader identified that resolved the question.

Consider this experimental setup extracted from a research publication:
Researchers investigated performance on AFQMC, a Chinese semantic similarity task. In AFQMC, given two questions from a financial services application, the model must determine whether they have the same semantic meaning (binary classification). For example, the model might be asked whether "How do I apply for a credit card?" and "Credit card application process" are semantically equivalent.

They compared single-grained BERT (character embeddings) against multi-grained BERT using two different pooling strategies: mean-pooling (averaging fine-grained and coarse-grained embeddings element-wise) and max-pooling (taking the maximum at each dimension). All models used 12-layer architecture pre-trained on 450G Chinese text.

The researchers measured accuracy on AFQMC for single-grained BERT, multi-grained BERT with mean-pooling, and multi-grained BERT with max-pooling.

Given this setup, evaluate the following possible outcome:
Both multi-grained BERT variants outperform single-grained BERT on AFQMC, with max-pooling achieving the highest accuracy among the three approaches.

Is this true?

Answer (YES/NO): YES